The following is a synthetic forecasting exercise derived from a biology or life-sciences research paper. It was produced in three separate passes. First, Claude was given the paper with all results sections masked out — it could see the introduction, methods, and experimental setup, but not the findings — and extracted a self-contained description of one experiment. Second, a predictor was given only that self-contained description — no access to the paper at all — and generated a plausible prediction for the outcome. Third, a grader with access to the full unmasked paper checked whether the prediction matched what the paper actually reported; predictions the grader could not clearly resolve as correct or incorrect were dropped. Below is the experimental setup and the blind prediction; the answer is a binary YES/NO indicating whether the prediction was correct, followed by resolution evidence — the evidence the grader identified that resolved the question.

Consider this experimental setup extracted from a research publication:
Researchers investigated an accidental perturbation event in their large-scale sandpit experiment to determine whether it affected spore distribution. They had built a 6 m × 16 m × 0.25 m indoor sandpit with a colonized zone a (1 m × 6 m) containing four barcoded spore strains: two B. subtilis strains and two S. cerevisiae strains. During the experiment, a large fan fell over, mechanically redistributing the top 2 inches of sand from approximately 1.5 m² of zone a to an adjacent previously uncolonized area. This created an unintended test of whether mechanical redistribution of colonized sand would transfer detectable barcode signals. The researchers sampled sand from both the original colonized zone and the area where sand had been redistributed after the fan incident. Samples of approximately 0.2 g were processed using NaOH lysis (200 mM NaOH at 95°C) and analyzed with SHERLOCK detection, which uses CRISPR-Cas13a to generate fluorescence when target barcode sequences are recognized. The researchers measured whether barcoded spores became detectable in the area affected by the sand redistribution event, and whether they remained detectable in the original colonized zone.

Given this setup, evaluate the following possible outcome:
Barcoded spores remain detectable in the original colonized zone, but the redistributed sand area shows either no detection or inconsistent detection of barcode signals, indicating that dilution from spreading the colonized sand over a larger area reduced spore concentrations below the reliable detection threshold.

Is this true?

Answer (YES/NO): NO